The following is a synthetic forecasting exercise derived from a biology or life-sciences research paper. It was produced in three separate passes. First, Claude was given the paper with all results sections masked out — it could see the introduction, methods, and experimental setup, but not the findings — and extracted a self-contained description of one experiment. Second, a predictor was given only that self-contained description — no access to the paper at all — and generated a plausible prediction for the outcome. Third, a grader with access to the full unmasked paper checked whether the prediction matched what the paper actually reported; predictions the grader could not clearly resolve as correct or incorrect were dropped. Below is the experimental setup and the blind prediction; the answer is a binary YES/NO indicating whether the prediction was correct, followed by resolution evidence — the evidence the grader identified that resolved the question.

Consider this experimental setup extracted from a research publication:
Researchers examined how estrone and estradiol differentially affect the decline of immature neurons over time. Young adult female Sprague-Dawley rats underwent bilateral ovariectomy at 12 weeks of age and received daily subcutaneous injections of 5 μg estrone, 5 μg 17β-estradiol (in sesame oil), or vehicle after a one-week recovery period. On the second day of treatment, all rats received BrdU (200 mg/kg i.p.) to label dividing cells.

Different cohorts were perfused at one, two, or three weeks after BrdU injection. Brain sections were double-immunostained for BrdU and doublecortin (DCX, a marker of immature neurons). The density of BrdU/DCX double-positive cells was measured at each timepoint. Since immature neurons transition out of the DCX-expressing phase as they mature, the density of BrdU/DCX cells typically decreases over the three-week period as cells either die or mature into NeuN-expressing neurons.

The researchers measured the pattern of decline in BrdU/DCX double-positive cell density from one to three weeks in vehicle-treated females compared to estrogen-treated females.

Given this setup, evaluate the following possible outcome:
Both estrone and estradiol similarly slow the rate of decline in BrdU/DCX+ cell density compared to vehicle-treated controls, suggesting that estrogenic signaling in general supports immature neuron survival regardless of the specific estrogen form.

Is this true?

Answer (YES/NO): NO